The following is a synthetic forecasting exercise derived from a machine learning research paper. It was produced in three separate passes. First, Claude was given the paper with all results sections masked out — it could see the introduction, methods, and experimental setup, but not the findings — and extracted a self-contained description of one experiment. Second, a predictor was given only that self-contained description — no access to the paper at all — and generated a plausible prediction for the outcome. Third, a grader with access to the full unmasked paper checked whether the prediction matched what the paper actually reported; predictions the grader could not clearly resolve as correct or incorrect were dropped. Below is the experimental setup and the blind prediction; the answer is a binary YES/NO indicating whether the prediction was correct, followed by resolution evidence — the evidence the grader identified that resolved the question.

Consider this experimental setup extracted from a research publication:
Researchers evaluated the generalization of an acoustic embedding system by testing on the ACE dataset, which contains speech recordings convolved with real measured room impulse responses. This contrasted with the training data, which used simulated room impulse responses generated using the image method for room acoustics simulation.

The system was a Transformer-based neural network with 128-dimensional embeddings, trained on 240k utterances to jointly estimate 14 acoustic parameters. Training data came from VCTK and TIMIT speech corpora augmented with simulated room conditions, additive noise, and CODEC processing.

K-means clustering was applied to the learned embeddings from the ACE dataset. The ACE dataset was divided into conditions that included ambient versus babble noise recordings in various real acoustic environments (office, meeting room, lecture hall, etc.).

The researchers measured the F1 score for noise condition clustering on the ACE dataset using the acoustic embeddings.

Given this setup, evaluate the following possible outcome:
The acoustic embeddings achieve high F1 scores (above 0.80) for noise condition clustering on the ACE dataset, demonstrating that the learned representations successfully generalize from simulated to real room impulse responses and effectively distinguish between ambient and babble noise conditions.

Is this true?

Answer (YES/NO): YES